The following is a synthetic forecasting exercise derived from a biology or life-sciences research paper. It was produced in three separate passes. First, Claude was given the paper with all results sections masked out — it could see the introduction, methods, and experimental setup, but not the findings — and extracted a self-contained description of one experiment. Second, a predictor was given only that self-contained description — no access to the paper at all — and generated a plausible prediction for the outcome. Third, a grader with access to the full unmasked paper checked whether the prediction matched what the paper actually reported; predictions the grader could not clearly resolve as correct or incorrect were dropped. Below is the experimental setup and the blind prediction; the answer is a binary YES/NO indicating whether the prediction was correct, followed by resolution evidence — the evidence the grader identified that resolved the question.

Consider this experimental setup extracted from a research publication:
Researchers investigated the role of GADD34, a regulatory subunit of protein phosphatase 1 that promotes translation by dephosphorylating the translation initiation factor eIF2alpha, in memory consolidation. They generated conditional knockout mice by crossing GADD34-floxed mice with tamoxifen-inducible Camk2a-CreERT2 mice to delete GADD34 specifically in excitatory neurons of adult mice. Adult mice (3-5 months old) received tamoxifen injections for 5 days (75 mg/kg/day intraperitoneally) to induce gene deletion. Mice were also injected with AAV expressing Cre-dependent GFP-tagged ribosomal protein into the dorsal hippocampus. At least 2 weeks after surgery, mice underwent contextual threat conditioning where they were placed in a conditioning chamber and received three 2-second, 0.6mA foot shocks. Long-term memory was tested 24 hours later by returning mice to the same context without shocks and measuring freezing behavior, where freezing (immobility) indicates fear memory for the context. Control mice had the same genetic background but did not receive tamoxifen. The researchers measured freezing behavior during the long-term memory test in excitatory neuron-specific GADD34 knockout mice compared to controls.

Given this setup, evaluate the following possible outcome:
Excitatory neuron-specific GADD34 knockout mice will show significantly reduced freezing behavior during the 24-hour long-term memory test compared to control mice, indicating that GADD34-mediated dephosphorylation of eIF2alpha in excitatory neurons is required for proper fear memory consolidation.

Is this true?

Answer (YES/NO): YES